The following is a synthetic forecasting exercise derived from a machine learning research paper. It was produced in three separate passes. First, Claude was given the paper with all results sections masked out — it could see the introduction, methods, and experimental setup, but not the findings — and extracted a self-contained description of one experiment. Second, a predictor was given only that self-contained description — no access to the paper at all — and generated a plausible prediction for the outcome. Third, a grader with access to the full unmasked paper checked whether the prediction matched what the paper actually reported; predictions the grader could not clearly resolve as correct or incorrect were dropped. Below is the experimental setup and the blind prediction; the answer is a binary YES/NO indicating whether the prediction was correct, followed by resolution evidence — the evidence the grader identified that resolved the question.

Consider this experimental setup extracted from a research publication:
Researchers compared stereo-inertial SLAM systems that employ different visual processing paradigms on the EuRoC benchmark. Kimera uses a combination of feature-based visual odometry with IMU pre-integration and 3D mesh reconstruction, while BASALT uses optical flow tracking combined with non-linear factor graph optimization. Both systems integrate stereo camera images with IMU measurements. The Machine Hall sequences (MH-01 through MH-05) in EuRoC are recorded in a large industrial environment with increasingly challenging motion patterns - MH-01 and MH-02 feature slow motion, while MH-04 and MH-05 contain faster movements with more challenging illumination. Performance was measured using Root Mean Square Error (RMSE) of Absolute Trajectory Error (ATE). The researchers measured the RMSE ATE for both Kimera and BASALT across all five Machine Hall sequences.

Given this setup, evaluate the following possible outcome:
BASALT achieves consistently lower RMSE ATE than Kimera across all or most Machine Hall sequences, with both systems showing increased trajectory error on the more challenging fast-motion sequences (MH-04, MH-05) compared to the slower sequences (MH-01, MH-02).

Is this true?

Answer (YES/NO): NO